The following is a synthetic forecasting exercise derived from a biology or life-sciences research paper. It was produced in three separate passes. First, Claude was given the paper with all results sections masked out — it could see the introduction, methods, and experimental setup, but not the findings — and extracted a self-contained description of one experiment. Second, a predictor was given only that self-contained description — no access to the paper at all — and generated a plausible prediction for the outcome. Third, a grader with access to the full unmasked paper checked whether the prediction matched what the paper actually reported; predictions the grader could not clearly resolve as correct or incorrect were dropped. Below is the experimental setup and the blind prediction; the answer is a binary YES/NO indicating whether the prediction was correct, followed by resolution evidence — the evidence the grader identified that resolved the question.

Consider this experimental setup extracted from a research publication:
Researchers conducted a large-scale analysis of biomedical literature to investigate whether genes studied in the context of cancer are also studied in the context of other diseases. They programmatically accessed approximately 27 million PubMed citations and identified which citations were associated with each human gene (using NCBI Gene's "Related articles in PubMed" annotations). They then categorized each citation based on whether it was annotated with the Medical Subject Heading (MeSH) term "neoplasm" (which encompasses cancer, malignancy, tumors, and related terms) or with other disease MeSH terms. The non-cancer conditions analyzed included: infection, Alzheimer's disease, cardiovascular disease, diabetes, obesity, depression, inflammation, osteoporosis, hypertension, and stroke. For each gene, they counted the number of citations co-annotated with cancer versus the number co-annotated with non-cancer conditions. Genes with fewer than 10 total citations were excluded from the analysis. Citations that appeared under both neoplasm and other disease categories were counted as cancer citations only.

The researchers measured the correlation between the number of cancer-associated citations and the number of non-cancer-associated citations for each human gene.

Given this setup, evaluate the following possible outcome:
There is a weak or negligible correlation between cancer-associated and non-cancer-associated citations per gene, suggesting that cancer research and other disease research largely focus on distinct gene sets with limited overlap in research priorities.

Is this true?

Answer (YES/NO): NO